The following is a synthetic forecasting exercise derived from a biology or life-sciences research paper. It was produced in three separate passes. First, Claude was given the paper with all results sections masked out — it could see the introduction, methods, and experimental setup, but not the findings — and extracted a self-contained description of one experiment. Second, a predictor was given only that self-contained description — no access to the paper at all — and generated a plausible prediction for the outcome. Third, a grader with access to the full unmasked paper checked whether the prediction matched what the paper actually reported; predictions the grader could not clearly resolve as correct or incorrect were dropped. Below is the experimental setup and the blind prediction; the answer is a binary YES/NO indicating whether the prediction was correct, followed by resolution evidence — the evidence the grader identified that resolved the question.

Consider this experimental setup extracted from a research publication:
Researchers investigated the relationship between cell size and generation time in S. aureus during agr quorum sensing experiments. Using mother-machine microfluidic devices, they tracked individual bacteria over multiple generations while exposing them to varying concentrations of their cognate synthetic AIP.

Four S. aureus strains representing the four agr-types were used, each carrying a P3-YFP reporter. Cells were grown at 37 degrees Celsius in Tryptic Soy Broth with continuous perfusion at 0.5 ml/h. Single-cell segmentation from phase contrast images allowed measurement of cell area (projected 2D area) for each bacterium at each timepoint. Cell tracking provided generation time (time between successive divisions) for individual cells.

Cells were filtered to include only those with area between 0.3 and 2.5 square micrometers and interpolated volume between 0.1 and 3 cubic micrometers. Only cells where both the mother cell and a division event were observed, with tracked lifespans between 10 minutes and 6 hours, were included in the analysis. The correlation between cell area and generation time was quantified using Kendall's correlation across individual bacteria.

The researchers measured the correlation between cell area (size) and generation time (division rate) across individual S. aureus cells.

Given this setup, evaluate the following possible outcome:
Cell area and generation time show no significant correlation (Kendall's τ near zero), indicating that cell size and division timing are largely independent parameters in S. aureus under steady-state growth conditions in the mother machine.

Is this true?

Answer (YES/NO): NO